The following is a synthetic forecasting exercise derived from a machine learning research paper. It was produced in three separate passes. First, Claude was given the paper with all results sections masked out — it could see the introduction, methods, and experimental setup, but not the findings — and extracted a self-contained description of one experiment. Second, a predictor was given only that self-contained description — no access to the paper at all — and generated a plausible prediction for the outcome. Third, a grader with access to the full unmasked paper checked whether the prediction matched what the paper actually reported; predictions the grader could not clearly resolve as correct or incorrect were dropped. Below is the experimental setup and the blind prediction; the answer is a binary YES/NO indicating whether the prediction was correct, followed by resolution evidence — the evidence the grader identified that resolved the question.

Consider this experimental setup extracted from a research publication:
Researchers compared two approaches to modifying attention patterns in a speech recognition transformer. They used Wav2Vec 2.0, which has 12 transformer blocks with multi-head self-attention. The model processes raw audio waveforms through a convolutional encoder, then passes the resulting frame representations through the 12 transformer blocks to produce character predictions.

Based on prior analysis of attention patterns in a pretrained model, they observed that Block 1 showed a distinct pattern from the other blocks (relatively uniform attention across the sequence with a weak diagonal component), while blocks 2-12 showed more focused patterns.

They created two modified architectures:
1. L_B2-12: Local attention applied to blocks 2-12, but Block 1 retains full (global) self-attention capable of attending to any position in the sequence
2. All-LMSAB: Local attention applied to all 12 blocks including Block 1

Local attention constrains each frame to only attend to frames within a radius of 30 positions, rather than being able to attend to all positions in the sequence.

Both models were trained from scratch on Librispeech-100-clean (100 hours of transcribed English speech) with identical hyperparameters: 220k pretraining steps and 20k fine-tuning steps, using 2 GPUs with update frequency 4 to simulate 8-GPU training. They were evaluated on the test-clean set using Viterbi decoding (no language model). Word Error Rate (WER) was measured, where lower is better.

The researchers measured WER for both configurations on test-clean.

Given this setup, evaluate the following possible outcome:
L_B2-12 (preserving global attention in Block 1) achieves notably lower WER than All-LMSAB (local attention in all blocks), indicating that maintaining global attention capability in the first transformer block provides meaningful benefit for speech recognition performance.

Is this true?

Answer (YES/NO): NO